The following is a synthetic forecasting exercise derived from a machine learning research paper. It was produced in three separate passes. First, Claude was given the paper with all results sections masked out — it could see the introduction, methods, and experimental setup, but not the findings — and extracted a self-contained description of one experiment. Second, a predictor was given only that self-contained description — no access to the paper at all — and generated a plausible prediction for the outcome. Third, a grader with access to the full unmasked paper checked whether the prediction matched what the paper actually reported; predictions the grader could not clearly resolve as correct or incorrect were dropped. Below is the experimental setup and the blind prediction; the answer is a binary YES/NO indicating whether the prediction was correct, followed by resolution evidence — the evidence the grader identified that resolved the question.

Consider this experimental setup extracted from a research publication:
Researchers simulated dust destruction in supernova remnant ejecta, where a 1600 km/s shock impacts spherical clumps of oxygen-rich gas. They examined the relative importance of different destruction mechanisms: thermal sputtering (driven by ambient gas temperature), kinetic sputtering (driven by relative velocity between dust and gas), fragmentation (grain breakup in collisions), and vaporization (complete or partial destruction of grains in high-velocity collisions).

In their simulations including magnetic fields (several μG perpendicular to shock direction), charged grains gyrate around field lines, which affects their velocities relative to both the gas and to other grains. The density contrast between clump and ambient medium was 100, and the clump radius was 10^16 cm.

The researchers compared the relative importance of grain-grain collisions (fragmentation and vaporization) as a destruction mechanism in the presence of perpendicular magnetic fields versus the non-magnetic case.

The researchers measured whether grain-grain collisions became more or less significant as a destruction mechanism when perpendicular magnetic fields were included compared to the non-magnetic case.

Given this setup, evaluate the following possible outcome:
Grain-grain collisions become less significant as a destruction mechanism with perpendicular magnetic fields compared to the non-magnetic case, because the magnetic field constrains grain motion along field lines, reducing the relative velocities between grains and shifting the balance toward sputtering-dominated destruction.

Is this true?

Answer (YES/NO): NO